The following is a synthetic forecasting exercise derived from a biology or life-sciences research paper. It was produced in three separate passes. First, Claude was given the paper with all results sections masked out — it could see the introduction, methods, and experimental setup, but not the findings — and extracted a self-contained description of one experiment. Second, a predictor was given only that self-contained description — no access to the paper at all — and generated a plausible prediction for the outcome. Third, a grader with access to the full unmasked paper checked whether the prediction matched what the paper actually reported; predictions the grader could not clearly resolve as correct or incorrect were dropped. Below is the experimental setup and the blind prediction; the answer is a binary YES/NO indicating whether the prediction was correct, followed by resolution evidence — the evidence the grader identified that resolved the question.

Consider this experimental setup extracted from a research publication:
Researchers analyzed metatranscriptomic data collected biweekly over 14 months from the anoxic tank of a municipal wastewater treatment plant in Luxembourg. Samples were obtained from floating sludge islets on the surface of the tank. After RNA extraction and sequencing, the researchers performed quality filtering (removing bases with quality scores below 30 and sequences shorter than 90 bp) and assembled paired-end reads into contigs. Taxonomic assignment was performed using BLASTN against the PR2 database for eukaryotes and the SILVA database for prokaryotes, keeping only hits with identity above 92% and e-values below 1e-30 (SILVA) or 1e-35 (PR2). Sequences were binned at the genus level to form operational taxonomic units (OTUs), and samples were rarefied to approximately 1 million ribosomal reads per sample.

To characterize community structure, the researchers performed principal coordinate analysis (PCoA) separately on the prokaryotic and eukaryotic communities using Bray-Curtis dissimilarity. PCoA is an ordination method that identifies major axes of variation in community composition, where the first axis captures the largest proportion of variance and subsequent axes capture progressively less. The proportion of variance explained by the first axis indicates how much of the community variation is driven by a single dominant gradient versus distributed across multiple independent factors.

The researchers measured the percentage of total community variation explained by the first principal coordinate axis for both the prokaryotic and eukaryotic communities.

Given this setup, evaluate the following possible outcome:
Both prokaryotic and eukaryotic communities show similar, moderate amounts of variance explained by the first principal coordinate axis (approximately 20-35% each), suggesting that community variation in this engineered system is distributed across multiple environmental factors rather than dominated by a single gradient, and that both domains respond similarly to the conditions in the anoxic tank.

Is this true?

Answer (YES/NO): NO